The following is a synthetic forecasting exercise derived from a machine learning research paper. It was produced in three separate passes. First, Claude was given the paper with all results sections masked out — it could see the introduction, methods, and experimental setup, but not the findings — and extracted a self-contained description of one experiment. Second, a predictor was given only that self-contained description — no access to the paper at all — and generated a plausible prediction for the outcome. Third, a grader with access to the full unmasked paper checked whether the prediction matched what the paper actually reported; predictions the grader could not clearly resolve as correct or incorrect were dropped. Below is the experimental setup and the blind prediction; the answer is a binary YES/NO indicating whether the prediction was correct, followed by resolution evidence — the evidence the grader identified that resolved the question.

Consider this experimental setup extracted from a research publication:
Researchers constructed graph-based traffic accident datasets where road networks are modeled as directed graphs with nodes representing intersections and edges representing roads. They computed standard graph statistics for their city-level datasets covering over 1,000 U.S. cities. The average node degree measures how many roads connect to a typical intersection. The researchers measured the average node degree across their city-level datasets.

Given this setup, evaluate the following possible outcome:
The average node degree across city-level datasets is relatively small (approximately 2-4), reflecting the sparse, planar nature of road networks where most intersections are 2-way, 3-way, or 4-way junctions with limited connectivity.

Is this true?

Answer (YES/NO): YES